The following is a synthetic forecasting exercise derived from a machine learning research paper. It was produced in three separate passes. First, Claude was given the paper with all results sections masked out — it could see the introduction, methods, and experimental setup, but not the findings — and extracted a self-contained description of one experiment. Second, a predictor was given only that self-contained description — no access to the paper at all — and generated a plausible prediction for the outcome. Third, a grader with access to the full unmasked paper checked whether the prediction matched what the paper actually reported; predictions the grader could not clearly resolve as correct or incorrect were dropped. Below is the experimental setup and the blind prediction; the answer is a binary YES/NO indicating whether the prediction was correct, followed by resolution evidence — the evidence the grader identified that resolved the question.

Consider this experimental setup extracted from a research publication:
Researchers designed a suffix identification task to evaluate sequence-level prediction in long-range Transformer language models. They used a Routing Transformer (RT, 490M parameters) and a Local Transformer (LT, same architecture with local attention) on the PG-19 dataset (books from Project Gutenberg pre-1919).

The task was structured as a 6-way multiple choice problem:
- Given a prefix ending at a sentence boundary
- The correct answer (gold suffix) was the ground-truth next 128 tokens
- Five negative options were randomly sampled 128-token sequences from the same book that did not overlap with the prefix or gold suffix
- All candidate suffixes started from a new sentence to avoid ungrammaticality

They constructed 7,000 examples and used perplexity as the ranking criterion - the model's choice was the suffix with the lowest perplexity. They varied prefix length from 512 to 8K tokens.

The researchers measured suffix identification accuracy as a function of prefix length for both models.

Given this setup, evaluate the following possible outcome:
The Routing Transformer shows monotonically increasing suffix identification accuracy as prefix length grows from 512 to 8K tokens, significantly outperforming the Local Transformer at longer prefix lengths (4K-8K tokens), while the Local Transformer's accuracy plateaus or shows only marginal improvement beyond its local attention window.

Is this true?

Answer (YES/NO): NO